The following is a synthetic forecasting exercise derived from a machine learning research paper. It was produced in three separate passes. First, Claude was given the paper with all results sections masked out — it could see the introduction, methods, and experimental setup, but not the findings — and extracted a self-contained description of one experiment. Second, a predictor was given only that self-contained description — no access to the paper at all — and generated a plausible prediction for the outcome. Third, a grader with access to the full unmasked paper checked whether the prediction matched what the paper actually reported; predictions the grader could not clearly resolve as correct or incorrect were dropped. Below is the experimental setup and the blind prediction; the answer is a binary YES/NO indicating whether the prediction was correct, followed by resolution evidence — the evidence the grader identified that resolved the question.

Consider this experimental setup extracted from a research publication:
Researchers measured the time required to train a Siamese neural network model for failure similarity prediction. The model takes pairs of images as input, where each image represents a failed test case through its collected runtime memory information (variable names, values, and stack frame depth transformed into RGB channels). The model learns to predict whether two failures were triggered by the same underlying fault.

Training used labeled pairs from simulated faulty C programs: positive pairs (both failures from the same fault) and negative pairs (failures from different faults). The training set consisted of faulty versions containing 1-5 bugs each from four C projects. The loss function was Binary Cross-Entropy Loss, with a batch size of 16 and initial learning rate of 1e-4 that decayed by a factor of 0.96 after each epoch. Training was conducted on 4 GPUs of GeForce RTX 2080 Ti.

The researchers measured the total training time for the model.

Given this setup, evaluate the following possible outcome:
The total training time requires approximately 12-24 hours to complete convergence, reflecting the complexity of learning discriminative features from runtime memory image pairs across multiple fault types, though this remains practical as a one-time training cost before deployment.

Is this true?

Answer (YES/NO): NO